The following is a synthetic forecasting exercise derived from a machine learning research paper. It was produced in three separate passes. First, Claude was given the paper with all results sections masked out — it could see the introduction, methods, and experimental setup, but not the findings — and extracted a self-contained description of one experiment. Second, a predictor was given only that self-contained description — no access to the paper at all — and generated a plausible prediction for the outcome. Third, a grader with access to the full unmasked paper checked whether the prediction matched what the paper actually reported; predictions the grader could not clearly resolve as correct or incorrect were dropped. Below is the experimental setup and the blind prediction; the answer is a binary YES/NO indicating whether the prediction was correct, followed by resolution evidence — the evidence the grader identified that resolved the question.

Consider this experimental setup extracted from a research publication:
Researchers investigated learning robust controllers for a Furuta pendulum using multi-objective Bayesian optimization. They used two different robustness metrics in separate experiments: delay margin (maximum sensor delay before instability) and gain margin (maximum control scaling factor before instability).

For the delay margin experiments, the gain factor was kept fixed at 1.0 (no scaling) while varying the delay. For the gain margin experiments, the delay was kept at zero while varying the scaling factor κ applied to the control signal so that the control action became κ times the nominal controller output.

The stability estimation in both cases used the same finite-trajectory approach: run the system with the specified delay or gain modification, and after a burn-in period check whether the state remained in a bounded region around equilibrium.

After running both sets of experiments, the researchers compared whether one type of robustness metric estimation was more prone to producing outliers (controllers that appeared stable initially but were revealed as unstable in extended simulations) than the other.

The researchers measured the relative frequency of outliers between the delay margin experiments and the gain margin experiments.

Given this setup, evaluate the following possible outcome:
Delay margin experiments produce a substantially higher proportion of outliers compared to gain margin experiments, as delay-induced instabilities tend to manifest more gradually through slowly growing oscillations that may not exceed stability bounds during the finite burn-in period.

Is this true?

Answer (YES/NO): YES